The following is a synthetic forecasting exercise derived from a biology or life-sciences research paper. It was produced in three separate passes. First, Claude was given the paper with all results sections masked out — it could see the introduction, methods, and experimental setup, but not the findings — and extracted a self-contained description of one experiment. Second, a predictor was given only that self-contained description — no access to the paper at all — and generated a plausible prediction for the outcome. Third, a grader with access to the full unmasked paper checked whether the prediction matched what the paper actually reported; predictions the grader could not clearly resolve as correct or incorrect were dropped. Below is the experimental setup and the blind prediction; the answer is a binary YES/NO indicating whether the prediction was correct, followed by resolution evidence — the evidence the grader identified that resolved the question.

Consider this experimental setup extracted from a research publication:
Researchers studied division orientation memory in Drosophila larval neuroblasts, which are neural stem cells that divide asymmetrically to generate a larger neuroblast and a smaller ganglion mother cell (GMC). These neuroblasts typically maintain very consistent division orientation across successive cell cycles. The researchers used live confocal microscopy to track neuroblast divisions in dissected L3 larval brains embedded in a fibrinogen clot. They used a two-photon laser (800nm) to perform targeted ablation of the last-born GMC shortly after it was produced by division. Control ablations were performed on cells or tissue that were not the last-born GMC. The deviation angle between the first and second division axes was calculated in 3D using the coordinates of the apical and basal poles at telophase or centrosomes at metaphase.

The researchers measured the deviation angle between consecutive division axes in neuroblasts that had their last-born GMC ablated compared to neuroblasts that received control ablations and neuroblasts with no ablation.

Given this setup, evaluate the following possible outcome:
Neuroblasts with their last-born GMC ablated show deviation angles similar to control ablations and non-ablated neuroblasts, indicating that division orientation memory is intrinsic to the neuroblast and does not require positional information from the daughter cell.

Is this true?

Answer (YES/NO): NO